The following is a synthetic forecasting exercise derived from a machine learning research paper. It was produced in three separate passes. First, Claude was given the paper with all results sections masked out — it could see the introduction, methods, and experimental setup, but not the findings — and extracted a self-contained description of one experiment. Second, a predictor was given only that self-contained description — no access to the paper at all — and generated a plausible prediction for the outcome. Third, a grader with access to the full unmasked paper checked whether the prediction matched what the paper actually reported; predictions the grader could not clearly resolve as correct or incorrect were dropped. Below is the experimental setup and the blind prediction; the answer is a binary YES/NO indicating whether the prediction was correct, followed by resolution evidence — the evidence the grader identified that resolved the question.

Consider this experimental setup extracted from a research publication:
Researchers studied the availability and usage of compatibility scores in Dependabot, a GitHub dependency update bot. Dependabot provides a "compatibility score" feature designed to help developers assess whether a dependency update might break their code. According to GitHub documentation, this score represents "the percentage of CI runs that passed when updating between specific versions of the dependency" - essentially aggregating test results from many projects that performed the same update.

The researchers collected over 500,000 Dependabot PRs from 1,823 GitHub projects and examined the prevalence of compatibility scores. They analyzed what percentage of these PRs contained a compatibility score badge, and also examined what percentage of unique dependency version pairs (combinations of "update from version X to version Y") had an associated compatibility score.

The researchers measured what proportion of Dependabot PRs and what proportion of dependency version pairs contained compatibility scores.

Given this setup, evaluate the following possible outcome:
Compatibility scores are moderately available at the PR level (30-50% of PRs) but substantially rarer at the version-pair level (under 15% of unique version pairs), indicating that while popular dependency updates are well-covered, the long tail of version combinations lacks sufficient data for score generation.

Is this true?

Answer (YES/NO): NO